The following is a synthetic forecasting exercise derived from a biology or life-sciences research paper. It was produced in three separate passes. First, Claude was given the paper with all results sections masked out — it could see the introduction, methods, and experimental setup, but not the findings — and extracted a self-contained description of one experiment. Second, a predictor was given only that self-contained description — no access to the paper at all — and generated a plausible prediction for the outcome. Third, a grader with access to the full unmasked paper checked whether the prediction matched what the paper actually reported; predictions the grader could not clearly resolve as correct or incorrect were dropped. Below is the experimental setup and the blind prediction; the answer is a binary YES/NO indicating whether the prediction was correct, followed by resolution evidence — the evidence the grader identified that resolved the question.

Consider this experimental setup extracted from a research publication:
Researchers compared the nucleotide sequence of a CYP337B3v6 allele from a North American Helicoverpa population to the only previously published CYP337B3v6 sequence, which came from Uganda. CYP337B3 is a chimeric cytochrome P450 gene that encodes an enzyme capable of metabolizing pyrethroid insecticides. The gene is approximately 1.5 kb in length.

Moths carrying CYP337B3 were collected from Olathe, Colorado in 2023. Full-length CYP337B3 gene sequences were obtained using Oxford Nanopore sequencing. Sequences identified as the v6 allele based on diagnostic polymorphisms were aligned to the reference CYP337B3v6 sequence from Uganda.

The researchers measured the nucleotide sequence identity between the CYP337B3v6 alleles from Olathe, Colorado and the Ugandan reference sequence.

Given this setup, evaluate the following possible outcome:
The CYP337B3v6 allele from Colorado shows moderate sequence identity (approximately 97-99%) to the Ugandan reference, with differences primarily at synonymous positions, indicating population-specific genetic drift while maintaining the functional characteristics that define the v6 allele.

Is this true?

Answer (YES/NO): NO